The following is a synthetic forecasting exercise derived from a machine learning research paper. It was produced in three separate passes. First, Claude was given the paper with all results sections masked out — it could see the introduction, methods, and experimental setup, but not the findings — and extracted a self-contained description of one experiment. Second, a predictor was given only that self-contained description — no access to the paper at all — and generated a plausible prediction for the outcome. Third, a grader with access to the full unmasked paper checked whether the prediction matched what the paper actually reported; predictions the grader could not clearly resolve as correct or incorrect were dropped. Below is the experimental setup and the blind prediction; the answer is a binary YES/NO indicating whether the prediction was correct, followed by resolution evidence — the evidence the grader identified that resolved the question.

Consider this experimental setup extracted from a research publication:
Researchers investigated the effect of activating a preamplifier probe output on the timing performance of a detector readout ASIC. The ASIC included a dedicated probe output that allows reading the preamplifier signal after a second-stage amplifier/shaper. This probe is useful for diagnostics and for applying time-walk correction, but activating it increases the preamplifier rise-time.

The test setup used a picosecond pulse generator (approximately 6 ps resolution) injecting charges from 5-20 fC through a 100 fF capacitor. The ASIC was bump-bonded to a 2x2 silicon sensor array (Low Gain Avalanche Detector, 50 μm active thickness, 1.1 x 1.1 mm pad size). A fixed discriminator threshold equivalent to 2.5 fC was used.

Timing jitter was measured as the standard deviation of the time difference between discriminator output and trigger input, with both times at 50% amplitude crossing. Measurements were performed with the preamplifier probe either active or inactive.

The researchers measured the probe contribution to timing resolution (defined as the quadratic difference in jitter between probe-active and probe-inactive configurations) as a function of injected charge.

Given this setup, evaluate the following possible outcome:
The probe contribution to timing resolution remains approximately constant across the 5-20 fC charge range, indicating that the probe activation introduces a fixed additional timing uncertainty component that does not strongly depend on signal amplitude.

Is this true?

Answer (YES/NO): NO